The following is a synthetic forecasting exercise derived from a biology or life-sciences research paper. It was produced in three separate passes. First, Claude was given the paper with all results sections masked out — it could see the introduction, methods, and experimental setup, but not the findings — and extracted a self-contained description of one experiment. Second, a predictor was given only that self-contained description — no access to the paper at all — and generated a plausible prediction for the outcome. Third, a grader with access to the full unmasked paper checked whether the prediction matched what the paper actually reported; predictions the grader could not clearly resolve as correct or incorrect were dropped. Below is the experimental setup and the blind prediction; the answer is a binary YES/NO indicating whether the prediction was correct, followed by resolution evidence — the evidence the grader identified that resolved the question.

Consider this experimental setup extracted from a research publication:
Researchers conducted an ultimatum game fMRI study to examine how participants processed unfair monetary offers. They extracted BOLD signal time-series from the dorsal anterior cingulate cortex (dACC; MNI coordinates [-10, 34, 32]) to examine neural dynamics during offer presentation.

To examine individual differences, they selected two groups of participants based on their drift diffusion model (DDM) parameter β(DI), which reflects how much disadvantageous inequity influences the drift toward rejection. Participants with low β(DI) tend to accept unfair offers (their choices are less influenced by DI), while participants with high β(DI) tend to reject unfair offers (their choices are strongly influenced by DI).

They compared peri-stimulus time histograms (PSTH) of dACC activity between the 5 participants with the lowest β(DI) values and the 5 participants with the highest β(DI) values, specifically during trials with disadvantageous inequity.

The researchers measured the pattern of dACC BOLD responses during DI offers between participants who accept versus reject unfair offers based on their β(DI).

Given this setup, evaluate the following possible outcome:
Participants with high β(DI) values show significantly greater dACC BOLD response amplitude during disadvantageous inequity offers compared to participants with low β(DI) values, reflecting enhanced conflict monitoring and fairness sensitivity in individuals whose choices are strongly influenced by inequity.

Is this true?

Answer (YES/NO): NO